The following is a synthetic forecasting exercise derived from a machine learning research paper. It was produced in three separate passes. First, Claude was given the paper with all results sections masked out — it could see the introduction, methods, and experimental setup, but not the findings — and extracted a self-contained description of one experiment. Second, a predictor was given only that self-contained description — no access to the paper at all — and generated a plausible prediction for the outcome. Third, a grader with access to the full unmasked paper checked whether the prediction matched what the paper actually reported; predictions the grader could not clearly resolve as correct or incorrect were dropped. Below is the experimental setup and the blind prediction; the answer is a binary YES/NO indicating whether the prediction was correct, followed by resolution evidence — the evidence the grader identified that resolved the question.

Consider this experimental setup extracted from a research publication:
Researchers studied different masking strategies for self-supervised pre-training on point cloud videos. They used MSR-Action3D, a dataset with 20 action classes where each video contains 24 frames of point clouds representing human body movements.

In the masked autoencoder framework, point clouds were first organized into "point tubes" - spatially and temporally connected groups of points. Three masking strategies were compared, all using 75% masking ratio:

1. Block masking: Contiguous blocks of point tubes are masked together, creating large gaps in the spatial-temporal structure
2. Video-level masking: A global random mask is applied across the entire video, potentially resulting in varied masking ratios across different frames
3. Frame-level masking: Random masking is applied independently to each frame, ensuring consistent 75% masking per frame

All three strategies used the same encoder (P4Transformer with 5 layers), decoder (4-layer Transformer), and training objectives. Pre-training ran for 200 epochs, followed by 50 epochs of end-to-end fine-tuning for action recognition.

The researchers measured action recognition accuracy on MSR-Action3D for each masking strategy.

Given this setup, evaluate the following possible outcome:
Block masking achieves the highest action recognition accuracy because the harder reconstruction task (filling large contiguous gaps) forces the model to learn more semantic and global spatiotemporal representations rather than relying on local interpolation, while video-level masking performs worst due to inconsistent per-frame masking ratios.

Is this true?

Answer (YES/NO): NO